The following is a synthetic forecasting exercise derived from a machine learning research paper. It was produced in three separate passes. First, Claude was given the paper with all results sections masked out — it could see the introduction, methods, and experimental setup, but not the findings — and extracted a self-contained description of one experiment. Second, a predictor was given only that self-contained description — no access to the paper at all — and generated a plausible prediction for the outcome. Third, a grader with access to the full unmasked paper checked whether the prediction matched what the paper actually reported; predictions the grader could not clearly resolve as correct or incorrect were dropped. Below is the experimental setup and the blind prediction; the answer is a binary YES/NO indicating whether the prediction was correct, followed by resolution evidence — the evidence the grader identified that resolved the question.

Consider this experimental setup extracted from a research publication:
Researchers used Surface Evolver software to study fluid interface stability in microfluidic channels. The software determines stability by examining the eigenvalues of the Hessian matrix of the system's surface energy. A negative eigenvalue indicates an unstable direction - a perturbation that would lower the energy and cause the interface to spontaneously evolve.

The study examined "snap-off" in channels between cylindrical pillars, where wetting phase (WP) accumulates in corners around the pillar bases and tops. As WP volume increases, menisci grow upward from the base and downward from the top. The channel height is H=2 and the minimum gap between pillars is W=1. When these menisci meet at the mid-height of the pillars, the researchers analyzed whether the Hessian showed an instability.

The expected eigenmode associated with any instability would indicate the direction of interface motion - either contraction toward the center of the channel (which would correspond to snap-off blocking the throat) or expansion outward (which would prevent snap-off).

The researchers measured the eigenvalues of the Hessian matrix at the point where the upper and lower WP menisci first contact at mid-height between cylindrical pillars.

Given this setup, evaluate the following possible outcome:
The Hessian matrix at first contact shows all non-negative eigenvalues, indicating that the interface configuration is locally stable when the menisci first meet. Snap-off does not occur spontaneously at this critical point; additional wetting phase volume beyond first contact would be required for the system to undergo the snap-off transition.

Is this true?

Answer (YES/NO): NO